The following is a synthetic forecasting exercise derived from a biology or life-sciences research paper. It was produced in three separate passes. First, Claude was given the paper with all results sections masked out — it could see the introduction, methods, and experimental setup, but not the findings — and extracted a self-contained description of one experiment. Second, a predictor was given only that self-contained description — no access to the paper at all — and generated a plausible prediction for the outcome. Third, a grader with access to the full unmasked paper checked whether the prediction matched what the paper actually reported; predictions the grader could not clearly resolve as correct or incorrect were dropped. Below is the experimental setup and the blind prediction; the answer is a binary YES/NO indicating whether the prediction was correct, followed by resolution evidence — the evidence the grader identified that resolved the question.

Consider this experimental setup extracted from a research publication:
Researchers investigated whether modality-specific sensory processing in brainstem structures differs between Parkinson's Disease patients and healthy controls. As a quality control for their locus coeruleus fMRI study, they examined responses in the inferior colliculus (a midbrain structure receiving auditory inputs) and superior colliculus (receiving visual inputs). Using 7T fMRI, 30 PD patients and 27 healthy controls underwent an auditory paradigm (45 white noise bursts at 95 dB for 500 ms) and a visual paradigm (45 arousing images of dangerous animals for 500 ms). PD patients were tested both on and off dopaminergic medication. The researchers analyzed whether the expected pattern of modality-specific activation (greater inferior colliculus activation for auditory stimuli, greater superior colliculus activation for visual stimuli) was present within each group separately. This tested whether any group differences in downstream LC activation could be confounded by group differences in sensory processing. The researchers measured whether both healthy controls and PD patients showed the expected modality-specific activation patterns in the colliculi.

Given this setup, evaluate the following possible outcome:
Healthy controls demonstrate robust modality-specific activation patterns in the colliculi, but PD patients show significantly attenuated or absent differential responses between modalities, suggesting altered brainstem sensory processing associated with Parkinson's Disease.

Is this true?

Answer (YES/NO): NO